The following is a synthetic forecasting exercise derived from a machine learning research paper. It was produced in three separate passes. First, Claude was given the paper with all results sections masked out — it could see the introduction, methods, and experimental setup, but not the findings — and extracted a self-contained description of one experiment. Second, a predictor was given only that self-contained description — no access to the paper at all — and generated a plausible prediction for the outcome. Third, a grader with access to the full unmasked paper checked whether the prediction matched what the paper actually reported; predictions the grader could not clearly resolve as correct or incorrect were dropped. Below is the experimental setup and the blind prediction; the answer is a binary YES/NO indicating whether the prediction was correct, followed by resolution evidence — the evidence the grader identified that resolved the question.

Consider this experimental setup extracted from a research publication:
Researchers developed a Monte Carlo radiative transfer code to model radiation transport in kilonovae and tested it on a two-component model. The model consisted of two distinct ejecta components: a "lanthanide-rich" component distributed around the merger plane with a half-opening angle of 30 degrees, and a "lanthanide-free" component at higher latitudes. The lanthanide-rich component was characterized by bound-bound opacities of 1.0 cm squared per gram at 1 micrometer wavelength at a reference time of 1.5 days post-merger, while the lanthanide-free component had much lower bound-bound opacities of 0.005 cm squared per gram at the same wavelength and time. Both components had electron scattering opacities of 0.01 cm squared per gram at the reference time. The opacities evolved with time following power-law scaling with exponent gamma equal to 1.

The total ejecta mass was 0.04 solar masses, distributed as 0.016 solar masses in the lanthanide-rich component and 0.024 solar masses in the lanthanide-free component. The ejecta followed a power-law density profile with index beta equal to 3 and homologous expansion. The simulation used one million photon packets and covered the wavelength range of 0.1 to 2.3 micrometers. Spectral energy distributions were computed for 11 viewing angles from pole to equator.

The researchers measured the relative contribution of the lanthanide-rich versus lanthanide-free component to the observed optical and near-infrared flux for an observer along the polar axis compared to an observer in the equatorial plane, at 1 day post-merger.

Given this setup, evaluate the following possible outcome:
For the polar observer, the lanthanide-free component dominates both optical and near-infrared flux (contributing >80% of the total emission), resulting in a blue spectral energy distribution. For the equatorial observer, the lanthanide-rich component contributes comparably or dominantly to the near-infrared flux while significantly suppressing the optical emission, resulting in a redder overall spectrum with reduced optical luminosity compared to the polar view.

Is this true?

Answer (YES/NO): NO